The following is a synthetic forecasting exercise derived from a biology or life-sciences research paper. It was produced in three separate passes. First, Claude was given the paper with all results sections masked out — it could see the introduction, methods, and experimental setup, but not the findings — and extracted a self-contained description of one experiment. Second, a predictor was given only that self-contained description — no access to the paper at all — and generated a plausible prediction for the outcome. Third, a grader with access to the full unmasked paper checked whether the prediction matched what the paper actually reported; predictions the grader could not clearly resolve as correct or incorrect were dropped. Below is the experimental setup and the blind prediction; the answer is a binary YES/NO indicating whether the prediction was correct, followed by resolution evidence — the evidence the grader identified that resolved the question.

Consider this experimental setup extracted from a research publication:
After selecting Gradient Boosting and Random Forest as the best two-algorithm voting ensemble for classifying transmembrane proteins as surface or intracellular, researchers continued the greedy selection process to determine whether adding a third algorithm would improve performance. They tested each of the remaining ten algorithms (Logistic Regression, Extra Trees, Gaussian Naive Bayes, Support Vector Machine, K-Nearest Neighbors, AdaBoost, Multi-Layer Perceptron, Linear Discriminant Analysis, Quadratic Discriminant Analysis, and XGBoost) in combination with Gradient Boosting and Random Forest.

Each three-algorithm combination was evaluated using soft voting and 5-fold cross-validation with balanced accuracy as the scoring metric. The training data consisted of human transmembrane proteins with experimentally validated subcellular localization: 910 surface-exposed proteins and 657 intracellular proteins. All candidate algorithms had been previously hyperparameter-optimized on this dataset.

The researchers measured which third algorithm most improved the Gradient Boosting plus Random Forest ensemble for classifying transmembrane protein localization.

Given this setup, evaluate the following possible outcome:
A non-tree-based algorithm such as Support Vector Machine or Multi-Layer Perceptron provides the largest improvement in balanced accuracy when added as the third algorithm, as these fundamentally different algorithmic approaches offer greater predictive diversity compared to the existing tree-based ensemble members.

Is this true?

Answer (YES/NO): NO